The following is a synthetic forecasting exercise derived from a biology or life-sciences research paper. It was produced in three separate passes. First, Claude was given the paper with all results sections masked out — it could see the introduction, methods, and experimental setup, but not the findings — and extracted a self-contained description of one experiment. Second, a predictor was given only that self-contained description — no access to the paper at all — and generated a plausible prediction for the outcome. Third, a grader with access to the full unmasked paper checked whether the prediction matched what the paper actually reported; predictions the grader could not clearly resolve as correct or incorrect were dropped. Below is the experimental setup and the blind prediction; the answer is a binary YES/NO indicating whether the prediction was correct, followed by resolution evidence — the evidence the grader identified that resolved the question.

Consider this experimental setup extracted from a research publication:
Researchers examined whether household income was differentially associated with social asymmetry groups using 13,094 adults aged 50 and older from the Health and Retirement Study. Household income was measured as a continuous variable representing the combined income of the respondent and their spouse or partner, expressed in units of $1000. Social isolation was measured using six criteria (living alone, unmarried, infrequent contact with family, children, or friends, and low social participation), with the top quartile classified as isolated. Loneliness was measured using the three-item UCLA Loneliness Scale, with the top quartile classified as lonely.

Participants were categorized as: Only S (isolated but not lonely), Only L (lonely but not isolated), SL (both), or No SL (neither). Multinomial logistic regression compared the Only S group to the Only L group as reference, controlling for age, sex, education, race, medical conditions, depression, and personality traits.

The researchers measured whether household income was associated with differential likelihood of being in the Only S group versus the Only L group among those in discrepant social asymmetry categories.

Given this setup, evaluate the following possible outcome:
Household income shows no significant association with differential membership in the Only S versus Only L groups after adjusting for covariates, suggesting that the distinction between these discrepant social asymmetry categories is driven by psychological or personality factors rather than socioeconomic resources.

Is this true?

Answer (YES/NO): NO